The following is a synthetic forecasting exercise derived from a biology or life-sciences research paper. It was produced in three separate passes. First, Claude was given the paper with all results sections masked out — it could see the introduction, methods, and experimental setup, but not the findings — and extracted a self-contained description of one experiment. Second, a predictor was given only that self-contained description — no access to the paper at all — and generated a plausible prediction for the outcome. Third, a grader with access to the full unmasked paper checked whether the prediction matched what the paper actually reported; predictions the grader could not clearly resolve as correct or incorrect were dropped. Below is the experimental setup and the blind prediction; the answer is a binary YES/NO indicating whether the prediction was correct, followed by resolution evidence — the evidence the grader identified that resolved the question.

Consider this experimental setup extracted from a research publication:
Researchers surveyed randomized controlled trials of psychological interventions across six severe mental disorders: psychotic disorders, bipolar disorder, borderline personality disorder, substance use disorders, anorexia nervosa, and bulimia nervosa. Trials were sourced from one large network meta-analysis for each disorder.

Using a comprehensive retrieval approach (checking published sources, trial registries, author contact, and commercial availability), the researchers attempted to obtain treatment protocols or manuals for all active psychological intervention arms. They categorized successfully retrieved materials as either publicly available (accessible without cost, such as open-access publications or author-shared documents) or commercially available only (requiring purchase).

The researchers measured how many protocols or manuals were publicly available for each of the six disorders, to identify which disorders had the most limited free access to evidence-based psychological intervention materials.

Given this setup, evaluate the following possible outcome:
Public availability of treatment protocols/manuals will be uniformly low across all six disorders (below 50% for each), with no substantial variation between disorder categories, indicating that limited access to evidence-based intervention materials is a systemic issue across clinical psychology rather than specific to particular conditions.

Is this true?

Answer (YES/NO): NO